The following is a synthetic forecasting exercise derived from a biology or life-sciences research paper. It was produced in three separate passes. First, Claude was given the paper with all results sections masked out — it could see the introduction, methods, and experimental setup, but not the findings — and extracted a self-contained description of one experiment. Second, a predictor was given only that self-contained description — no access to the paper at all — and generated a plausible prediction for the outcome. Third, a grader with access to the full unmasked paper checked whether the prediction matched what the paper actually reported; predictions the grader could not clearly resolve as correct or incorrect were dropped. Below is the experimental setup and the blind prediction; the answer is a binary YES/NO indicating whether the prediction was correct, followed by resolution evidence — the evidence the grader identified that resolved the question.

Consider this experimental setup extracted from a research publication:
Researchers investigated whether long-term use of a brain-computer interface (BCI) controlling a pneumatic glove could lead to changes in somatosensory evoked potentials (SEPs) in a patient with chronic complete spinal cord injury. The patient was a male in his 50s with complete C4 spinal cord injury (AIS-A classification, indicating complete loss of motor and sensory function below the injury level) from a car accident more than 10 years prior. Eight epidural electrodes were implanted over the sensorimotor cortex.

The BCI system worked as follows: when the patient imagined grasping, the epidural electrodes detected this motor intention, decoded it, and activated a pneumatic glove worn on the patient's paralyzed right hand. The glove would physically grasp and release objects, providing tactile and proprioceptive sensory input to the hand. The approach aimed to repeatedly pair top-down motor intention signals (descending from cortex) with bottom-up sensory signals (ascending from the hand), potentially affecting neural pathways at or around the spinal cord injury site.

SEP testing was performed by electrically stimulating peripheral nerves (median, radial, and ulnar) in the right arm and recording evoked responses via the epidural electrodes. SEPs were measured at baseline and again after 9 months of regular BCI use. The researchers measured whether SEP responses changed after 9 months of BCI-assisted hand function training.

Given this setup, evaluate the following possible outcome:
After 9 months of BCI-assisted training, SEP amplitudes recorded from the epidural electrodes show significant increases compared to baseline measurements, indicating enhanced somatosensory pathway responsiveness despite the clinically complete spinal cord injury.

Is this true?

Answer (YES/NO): YES